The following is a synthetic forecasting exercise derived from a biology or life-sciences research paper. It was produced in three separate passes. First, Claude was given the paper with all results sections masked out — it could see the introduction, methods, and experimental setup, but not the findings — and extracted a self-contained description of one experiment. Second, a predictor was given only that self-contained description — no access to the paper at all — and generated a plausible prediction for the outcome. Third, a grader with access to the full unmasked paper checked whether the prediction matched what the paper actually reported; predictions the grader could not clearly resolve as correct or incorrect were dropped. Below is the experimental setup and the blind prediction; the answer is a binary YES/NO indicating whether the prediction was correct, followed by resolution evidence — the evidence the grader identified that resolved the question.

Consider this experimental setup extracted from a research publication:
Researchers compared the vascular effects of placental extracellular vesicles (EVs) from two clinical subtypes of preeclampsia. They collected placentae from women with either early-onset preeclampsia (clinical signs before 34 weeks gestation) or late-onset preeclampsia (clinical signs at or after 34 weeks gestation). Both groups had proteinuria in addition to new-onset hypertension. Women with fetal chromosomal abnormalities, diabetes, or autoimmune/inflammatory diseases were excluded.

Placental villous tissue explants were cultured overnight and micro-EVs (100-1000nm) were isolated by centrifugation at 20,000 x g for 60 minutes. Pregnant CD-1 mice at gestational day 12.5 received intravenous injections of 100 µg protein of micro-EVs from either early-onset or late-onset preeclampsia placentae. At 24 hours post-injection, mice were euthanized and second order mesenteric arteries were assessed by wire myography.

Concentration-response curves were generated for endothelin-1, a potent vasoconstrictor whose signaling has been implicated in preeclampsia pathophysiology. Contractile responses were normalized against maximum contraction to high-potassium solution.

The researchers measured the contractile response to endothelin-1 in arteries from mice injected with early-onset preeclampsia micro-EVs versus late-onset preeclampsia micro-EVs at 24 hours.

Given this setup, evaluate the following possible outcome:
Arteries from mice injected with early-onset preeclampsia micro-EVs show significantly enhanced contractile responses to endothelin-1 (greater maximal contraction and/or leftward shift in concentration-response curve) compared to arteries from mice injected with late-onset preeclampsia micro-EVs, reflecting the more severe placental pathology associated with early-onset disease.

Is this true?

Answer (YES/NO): YES